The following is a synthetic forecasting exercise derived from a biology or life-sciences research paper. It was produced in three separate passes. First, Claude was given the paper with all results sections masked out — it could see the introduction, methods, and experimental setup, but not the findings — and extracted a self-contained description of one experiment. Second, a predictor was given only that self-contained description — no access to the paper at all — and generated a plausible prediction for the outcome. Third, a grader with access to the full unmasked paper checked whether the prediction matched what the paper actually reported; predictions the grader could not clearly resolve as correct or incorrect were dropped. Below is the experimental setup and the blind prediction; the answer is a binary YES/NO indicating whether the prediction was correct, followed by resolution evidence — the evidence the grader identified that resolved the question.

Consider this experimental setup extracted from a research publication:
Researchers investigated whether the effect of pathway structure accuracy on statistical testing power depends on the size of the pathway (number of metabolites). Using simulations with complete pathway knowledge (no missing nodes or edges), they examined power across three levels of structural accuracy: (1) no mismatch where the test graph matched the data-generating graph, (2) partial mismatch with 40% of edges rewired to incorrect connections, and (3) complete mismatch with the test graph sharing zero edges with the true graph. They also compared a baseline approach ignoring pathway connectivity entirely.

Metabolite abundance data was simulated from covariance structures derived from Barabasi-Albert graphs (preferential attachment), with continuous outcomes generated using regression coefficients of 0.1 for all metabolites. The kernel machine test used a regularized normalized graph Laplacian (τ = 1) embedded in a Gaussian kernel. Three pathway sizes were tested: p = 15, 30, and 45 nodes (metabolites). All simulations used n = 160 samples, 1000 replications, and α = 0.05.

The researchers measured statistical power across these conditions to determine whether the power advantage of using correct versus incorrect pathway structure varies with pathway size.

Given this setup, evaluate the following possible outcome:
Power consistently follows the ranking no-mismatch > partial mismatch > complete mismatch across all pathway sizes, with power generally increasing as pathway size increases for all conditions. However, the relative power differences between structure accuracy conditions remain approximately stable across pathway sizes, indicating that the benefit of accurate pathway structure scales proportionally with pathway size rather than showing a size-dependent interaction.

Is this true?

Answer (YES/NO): NO